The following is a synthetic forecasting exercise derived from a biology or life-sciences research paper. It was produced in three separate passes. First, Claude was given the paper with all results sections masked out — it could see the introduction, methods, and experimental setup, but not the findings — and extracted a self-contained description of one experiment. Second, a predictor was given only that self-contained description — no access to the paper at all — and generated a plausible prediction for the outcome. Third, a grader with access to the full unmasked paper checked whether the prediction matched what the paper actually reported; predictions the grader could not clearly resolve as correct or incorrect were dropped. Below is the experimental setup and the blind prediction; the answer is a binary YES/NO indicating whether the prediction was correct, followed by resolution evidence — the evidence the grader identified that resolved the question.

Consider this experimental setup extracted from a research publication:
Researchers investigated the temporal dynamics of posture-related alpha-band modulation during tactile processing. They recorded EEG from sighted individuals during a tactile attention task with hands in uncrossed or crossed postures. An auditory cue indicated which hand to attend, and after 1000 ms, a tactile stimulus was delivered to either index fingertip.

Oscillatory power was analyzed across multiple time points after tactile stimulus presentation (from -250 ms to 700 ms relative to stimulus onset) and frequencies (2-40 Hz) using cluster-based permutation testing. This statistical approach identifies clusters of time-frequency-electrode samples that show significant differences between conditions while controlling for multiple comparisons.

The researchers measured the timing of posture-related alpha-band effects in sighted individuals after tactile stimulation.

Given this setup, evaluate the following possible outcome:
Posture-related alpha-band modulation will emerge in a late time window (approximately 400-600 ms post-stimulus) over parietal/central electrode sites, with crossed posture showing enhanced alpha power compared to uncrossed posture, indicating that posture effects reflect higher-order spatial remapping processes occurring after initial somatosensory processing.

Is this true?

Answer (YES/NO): NO